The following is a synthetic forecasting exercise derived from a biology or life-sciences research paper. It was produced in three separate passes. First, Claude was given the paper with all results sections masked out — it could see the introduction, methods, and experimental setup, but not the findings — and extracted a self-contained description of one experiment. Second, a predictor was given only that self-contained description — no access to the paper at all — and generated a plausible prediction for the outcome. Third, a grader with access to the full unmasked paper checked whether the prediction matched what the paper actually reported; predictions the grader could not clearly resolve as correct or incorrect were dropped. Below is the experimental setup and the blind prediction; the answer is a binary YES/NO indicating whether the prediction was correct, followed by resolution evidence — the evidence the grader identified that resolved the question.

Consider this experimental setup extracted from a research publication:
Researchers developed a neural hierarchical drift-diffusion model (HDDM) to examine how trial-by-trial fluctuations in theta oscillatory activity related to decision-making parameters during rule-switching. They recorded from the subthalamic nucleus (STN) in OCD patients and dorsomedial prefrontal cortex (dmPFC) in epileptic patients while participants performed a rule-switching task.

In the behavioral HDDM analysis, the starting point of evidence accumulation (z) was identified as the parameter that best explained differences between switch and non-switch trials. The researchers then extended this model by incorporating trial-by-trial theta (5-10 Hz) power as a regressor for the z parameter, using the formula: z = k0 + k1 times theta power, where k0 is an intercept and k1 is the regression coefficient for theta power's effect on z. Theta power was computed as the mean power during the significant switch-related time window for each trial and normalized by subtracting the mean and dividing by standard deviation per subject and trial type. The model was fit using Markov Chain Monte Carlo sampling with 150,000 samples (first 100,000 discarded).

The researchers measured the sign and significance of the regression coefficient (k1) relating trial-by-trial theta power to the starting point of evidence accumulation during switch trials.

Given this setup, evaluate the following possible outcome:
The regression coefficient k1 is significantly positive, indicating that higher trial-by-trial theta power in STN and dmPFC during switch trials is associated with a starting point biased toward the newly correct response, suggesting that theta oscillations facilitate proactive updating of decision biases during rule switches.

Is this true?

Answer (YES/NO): NO